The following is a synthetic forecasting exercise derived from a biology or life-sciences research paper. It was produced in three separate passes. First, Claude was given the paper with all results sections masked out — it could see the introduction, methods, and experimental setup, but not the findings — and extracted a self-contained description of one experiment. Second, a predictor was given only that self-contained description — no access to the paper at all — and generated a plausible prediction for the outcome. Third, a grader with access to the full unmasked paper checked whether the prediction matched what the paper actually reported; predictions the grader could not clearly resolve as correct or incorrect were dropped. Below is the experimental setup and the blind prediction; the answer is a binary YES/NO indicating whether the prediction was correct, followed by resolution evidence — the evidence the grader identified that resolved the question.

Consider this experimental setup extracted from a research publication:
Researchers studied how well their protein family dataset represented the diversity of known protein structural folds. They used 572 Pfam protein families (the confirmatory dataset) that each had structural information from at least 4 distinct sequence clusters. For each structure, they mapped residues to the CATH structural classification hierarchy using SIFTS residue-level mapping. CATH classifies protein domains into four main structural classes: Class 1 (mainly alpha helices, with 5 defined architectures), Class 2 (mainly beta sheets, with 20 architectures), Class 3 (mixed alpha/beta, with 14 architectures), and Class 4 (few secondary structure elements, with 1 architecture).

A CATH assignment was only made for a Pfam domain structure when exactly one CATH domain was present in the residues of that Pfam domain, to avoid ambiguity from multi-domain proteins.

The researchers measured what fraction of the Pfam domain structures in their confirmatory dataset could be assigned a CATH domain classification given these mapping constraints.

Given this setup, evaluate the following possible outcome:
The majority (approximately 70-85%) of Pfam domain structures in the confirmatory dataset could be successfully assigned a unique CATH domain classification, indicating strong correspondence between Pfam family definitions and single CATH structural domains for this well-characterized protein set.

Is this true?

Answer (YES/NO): NO